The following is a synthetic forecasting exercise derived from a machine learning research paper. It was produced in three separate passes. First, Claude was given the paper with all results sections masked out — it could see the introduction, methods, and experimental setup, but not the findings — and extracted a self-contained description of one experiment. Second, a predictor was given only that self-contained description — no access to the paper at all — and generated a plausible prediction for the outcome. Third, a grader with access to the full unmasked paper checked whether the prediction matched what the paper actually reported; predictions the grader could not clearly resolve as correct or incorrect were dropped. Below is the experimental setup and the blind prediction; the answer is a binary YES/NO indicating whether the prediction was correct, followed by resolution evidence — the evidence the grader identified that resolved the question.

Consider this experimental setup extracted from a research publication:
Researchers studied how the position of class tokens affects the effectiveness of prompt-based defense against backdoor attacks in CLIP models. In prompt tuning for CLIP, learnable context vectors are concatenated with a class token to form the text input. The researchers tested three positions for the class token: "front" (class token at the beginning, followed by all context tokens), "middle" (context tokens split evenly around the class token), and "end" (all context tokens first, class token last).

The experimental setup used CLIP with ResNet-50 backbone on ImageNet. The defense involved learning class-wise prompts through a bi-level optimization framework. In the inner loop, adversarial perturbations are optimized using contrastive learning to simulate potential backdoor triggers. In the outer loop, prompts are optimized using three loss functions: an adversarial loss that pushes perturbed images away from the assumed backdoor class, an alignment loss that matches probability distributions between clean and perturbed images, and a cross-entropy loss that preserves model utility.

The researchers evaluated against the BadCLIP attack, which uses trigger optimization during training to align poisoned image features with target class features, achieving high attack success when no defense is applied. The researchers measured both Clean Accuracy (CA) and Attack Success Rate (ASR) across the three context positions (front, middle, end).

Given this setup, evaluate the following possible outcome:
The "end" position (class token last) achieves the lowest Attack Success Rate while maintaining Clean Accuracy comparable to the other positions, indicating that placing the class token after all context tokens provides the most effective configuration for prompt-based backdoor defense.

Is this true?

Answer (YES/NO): NO